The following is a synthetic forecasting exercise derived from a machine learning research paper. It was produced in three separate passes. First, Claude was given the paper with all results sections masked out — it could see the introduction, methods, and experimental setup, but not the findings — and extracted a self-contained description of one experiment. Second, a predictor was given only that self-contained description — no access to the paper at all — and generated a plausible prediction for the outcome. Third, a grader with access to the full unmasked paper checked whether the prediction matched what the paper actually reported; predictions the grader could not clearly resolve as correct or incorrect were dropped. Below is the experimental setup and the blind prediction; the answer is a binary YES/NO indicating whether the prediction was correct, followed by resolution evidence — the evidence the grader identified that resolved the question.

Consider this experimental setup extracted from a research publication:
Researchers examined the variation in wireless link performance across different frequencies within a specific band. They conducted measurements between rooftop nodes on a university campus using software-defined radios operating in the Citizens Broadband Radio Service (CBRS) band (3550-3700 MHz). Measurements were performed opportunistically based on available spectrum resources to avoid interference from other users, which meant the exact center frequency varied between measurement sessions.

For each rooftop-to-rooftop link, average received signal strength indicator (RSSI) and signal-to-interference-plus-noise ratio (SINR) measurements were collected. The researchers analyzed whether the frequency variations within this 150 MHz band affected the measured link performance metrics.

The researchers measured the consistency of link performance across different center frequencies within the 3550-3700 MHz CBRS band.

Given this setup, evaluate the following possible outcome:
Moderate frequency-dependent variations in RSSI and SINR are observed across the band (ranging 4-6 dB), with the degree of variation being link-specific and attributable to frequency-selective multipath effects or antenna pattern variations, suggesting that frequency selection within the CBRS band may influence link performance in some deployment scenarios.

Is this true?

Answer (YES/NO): NO